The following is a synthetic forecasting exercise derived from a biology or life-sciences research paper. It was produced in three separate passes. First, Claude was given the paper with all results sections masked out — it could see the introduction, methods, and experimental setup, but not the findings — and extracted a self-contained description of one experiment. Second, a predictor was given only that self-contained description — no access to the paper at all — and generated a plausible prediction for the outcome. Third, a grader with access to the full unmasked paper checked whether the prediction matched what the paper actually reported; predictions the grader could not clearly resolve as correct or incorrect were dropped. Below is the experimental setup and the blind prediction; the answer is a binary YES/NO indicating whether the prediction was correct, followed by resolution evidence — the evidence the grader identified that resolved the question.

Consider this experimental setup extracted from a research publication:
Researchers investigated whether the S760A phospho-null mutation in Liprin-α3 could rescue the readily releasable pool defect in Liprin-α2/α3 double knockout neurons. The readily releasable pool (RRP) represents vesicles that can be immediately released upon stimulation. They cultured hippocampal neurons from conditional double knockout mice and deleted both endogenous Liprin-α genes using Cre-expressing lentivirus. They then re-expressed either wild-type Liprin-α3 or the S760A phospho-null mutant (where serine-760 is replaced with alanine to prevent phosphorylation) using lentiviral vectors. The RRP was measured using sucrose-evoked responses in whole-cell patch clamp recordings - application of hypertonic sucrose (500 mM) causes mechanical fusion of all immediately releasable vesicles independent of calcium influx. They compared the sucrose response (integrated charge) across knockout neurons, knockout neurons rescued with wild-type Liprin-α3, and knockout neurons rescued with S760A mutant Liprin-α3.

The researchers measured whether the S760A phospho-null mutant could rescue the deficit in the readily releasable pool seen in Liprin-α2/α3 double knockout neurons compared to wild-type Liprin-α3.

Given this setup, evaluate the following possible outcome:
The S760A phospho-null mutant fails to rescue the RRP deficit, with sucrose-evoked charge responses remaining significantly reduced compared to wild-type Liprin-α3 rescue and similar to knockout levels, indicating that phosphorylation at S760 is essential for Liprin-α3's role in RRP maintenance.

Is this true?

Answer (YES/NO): YES